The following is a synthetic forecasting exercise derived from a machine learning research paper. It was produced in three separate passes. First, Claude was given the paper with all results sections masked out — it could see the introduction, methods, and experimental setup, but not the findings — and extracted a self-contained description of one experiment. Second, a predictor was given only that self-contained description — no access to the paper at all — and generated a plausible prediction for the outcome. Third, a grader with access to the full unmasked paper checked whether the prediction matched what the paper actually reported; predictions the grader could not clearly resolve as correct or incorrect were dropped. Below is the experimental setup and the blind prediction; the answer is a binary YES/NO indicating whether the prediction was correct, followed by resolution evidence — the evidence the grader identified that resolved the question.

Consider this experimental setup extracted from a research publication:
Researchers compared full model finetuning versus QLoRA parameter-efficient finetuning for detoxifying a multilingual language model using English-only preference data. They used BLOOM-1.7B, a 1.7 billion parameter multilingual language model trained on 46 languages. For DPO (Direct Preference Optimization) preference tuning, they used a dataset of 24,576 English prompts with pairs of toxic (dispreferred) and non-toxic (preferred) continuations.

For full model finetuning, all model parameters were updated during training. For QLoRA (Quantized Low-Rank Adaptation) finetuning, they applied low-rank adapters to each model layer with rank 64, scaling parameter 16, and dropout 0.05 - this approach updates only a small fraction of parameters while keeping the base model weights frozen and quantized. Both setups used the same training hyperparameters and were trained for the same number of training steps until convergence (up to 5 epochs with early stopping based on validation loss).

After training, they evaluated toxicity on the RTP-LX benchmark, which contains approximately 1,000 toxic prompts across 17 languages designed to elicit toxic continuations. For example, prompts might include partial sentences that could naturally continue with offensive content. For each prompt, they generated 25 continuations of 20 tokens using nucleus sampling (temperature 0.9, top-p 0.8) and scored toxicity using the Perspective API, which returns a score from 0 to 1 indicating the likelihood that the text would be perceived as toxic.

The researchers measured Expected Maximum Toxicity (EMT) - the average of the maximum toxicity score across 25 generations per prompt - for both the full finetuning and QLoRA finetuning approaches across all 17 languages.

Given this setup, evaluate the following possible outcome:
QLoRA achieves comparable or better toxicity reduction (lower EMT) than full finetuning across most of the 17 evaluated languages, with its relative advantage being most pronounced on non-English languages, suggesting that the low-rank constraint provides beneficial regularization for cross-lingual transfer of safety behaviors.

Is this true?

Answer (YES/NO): NO